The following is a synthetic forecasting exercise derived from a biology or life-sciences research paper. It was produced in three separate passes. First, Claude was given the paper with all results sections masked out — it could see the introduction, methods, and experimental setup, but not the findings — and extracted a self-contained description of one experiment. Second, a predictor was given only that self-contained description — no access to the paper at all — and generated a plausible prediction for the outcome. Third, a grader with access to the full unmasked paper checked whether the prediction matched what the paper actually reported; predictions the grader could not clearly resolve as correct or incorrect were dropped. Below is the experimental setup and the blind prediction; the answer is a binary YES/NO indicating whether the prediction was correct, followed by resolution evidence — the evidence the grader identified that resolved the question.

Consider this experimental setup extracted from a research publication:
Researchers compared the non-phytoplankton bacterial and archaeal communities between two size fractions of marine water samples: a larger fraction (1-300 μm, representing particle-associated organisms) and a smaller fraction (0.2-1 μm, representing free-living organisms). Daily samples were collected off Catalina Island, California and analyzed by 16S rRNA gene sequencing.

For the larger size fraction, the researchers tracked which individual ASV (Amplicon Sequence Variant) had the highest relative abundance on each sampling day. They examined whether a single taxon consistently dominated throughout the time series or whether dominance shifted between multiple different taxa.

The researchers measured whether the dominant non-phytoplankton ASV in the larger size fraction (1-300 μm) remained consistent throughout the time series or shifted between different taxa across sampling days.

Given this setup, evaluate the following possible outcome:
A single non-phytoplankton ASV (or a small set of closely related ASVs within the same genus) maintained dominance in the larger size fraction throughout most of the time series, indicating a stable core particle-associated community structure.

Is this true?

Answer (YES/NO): NO